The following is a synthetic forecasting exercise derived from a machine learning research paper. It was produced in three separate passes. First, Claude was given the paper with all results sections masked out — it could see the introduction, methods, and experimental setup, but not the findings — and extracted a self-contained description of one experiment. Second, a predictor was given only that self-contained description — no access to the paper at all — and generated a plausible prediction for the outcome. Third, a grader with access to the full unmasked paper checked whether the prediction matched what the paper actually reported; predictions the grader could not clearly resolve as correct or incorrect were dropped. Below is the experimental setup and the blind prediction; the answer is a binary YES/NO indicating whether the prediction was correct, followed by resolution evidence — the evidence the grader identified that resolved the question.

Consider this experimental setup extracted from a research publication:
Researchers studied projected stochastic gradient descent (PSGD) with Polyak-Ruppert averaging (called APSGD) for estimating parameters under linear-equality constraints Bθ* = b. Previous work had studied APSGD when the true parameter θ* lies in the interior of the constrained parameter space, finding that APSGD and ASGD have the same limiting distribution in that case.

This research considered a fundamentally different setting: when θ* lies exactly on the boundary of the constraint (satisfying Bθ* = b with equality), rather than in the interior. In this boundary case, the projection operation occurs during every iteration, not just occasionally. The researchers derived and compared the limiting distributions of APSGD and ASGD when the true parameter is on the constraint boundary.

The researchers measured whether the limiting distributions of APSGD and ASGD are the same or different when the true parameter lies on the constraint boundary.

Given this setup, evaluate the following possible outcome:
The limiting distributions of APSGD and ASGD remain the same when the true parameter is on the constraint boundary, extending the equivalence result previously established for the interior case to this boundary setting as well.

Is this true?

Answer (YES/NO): NO